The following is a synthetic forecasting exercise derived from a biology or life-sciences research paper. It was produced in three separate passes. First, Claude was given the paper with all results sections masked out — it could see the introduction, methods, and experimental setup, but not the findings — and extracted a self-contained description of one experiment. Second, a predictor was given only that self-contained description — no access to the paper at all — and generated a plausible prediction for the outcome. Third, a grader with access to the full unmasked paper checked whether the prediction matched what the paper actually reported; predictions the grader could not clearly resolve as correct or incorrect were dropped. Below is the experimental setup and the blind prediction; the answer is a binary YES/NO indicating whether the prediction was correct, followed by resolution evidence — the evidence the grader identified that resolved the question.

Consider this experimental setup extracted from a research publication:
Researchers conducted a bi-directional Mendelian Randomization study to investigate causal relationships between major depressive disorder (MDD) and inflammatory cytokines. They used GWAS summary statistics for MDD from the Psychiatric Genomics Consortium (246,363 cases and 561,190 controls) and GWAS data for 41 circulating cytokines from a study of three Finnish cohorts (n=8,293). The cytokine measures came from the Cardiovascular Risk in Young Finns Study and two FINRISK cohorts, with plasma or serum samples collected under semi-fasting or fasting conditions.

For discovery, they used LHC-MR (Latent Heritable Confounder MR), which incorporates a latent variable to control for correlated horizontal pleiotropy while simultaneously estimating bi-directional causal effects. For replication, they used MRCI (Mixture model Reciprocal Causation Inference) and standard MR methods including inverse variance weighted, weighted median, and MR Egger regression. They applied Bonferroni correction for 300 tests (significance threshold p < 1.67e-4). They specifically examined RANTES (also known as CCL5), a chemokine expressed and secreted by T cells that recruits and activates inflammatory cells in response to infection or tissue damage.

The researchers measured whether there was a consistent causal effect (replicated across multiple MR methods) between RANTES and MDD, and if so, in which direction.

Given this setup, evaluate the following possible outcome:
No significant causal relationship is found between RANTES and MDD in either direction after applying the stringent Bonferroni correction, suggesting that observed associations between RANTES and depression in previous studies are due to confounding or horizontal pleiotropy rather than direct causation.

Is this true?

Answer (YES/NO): NO